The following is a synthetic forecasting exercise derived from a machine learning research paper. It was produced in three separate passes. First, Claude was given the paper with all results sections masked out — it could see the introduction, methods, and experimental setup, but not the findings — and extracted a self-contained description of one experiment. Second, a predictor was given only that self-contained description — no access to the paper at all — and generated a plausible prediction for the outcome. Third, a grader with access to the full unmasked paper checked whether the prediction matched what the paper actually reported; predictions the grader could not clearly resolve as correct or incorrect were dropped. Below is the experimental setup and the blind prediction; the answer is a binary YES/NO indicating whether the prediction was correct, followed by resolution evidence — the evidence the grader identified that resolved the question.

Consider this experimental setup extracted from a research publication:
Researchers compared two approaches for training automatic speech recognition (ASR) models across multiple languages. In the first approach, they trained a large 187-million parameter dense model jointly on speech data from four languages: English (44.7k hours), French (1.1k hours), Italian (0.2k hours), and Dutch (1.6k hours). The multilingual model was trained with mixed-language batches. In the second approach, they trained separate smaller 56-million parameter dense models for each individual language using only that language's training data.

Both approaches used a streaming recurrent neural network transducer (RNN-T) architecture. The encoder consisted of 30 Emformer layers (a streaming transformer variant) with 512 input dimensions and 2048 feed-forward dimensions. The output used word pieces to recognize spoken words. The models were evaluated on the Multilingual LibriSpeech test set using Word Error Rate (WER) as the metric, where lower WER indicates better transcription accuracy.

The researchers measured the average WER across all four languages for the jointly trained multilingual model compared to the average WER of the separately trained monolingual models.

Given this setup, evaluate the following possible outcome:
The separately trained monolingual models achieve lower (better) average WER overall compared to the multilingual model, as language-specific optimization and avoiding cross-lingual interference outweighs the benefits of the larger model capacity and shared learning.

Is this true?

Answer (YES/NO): NO